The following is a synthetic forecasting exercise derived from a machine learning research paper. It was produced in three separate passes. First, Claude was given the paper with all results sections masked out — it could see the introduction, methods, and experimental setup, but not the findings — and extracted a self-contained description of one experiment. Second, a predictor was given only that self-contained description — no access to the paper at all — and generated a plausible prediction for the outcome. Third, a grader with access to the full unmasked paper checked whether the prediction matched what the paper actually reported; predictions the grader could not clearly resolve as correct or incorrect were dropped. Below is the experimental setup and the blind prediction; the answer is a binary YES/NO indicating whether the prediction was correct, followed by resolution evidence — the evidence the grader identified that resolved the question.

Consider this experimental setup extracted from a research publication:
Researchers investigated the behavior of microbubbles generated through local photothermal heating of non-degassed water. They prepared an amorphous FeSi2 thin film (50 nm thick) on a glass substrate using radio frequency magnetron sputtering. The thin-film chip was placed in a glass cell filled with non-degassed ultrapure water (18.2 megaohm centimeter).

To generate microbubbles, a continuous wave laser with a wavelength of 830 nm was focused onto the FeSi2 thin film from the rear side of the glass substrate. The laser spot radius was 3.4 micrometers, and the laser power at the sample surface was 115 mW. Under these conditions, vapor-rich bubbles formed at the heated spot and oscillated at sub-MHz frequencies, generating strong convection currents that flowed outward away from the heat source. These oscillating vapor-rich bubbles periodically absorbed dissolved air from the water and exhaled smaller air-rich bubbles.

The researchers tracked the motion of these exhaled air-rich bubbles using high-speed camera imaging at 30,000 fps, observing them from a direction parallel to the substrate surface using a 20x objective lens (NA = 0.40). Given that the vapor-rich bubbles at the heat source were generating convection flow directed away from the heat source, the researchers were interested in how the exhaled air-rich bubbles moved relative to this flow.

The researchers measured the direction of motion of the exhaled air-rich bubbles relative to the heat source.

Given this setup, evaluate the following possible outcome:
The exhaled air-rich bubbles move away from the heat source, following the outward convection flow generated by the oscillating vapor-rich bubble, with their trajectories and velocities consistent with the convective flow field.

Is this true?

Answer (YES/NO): NO